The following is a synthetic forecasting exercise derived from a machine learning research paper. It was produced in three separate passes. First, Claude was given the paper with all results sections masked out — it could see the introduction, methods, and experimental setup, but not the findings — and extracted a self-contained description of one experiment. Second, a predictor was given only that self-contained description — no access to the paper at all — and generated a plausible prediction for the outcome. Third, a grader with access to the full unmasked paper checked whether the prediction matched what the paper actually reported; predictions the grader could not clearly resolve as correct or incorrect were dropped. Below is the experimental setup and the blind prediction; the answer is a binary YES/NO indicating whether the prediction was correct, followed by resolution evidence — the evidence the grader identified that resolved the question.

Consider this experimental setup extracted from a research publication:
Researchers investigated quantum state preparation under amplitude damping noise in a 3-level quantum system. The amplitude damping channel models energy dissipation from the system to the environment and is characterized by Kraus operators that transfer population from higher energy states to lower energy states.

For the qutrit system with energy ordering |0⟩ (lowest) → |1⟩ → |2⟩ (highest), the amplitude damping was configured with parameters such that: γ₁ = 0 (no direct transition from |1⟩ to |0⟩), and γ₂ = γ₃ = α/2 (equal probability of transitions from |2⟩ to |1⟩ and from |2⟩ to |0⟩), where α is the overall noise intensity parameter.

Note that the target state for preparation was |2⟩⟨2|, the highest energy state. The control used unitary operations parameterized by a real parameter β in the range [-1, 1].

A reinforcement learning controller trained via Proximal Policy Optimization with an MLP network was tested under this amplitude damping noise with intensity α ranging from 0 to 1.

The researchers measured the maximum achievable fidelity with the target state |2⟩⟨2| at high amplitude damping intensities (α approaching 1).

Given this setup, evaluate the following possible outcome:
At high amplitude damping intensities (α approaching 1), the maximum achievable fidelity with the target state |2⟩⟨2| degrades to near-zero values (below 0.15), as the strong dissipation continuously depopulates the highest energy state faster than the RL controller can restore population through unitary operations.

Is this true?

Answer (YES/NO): NO